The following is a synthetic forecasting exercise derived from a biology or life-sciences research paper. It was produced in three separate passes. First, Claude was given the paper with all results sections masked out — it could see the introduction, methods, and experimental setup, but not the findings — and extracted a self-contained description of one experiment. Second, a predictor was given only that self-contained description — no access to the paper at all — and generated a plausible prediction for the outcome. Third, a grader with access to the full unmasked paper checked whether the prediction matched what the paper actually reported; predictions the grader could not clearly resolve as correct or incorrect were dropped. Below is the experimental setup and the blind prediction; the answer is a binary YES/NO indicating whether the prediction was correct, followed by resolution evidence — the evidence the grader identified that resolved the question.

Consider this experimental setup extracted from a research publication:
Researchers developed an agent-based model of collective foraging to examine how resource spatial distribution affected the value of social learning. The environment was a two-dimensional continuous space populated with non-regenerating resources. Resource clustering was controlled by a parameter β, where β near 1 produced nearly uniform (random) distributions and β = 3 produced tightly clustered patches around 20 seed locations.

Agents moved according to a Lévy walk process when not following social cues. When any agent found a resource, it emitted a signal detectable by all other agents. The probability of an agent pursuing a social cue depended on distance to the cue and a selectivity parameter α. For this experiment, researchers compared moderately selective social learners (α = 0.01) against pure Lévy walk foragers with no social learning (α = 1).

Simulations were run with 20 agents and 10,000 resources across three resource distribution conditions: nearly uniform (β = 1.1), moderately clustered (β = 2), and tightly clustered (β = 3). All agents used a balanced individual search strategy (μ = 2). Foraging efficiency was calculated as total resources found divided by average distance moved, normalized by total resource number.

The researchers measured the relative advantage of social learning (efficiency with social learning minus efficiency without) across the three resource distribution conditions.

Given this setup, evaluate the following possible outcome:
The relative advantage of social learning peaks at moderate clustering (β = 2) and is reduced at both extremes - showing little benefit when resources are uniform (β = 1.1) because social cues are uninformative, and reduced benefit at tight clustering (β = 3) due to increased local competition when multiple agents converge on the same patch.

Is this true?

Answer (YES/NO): NO